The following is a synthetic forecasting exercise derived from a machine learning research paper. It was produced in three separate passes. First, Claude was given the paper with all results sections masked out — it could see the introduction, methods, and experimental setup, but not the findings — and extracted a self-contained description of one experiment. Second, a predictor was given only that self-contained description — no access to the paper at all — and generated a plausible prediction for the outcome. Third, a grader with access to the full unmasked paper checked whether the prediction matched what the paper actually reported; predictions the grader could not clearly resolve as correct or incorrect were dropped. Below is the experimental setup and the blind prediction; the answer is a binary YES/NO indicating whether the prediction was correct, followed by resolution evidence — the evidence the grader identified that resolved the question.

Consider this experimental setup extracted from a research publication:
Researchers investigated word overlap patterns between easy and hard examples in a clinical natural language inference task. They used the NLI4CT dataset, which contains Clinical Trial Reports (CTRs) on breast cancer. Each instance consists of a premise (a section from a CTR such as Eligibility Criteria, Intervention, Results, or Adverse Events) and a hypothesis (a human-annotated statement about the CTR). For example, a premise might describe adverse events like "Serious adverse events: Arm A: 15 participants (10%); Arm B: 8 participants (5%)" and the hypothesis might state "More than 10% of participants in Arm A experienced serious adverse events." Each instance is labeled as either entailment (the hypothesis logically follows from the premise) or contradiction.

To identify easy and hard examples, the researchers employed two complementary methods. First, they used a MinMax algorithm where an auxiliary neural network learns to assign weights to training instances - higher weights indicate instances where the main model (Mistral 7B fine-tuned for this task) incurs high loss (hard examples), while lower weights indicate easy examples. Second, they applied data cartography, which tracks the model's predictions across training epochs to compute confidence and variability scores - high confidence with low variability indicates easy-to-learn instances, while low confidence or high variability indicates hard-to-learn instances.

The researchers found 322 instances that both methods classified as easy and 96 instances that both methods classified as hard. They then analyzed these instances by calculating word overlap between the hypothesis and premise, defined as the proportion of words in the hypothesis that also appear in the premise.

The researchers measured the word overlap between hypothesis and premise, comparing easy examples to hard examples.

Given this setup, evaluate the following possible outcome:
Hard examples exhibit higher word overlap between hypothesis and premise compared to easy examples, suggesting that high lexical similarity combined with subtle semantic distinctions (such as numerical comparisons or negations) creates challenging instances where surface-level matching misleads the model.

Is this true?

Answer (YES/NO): NO